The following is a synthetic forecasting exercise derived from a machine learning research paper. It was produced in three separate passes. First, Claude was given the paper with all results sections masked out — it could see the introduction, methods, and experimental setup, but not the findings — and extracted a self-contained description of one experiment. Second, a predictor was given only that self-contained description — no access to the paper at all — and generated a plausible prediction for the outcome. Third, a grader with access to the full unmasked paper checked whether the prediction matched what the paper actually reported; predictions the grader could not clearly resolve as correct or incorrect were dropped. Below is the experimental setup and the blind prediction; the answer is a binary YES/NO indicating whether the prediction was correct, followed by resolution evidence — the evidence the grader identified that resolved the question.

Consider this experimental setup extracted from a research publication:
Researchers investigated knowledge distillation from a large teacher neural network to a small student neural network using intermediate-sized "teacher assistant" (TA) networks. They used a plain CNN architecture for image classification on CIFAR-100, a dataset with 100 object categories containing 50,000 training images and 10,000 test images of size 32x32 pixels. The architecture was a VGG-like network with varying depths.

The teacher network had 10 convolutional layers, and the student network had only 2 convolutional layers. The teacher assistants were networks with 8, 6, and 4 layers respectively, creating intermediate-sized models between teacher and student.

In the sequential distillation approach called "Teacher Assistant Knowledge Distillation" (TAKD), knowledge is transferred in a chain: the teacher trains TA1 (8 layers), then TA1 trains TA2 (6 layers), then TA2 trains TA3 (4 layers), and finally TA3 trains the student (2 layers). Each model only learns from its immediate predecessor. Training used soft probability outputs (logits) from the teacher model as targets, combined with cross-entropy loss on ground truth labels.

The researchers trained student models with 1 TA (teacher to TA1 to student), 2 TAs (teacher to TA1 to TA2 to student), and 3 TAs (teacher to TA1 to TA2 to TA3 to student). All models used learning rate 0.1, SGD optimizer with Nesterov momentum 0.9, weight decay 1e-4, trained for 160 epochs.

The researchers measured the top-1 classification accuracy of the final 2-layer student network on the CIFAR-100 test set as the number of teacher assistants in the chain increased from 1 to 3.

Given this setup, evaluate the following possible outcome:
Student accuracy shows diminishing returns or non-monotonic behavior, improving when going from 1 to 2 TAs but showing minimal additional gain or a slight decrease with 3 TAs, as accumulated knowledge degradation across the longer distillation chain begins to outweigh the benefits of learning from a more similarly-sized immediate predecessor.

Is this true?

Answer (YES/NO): NO